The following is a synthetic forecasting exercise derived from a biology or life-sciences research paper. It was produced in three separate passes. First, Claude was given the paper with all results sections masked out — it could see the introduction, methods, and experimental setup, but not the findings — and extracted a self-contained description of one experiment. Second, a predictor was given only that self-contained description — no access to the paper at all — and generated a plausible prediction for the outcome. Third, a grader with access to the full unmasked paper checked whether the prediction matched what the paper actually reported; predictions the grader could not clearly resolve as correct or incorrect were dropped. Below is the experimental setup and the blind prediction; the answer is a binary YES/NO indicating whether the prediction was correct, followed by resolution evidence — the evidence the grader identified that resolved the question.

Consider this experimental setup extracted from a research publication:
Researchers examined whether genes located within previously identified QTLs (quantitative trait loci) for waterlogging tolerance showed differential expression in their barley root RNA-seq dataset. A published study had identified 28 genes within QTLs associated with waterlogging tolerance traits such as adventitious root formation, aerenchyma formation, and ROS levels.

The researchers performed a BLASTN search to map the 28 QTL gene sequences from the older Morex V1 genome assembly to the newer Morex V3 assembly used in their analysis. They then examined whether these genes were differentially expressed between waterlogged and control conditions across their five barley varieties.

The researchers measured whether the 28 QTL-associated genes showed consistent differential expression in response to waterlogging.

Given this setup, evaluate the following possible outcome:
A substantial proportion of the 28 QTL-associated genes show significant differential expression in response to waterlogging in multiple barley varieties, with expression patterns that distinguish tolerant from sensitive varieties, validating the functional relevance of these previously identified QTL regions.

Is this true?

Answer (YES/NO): NO